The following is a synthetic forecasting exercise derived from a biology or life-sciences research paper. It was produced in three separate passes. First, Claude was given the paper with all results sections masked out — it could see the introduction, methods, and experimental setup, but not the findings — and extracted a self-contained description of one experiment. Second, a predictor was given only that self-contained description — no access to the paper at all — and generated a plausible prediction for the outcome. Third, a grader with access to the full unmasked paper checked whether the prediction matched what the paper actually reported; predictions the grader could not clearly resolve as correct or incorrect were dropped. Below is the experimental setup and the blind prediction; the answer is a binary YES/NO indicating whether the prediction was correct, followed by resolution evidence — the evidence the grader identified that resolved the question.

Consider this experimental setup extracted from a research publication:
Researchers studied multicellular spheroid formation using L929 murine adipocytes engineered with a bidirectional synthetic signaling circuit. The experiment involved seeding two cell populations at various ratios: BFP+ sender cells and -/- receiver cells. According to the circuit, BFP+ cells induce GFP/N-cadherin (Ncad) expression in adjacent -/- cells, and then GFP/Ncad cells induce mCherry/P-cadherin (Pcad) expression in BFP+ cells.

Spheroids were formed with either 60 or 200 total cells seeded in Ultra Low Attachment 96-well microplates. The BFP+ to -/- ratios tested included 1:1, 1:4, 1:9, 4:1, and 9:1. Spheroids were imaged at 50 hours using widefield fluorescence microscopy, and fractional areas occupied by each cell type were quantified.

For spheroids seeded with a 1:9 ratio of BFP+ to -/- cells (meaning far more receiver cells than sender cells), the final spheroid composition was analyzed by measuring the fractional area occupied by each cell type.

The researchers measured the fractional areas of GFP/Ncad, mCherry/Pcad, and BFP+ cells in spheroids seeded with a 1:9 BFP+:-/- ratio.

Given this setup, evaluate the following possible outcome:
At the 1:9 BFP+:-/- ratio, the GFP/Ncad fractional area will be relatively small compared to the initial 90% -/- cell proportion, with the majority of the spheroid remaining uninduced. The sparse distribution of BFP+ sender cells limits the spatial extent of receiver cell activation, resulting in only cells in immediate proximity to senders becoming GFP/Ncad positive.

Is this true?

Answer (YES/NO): NO